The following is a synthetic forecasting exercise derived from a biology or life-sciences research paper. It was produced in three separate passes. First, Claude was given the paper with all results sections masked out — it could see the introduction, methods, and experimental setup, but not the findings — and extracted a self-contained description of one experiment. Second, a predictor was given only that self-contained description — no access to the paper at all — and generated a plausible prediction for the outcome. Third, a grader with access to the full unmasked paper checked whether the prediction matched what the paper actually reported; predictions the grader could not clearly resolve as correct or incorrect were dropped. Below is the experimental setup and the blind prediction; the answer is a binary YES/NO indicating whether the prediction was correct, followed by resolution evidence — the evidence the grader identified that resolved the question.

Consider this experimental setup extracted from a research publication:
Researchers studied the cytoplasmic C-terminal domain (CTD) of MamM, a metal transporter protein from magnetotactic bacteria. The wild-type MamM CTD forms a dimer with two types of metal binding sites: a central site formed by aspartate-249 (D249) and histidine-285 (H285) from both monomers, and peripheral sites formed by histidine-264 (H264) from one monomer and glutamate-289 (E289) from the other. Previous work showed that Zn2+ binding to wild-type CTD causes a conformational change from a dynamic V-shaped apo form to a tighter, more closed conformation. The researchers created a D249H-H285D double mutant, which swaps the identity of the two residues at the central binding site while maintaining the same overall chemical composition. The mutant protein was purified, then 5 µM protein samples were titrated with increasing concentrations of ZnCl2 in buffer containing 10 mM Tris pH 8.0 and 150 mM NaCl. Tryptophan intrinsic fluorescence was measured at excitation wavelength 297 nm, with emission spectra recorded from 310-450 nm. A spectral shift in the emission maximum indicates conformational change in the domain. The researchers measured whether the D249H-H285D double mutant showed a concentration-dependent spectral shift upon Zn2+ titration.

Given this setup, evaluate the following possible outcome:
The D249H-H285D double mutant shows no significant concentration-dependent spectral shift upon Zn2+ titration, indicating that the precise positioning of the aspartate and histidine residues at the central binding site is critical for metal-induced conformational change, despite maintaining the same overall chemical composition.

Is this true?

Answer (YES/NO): NO